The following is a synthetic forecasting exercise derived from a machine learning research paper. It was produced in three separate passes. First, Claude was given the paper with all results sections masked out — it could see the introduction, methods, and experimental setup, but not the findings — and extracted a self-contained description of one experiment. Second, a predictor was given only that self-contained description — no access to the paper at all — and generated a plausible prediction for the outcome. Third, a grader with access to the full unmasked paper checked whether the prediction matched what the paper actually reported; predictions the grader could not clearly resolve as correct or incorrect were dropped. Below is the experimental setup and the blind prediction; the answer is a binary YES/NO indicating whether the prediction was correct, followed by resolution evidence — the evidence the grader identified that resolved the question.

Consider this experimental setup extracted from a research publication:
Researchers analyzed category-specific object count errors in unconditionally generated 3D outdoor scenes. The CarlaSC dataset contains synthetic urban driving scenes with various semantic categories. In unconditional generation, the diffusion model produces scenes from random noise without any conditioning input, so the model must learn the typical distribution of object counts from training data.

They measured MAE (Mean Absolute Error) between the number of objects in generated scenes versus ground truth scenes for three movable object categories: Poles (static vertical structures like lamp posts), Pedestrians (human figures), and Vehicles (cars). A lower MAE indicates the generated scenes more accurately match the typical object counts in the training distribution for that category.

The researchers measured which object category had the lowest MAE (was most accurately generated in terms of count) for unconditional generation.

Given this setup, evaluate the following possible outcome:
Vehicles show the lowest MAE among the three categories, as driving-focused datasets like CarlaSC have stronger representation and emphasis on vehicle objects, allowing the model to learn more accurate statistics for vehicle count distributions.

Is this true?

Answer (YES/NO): YES